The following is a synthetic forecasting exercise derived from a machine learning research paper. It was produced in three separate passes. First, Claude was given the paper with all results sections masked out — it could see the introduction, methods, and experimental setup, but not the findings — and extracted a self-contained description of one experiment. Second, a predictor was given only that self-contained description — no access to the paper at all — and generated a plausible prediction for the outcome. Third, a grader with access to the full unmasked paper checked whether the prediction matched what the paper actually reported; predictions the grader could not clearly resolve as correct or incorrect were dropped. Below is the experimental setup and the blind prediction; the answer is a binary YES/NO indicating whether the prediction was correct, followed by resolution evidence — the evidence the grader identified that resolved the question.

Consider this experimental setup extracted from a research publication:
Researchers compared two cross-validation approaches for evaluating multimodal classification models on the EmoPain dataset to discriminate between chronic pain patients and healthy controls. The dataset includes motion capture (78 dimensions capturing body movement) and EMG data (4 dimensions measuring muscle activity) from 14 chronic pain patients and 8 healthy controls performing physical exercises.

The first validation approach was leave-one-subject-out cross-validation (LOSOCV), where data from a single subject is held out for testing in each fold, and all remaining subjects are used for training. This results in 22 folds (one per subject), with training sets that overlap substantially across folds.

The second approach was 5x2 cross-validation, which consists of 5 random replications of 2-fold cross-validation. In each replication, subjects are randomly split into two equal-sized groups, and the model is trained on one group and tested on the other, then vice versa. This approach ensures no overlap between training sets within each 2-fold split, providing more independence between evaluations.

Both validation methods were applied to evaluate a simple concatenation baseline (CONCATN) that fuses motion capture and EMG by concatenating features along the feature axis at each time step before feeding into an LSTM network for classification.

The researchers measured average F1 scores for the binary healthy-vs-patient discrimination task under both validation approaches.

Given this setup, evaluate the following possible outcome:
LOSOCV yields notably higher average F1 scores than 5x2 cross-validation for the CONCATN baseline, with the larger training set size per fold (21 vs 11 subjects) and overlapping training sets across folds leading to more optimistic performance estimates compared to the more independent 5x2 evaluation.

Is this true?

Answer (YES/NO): YES